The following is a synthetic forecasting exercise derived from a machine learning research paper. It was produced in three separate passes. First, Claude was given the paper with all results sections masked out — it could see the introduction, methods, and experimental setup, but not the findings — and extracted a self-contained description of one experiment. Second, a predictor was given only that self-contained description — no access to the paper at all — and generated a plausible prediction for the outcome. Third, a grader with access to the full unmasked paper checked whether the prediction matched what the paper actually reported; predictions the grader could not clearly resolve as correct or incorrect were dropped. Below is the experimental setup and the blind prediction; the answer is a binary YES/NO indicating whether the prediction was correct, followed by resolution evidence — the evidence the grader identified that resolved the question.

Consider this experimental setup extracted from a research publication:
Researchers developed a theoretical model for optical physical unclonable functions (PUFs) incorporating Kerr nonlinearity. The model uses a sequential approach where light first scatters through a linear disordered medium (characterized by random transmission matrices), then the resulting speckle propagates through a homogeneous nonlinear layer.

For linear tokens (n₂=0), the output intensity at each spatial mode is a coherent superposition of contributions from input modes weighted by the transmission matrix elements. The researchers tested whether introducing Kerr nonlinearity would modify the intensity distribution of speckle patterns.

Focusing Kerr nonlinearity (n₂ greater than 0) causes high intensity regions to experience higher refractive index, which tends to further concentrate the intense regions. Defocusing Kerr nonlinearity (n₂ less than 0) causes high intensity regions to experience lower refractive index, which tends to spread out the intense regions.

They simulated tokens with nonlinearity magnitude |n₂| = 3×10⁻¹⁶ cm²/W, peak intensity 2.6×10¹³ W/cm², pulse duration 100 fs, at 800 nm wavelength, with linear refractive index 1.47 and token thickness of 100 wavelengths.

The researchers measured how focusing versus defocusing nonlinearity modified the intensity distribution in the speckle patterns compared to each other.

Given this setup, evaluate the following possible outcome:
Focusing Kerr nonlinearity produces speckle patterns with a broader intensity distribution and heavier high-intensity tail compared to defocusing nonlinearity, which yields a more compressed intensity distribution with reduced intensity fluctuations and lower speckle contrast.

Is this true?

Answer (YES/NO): YES